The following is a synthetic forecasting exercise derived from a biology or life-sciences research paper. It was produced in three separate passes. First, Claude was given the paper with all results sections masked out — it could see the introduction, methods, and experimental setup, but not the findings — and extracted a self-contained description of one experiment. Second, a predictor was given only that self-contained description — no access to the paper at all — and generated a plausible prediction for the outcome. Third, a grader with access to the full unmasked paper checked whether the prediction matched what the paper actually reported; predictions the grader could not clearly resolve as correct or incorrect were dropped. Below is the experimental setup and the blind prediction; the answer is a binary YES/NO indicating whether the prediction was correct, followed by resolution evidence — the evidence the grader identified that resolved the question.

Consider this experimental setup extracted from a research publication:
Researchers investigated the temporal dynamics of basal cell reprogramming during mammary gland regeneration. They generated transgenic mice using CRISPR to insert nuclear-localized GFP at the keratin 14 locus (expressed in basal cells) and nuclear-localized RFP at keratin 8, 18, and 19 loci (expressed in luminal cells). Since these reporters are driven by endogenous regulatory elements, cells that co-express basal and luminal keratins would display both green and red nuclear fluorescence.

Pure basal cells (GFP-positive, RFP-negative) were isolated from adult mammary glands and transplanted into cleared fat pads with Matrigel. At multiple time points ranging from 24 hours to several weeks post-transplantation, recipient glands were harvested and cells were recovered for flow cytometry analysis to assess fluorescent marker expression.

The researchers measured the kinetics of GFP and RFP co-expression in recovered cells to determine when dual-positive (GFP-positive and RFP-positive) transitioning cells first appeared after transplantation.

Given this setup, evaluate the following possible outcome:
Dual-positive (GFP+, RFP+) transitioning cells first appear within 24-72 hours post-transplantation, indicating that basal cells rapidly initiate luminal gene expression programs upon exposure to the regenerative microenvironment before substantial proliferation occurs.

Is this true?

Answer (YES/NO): NO